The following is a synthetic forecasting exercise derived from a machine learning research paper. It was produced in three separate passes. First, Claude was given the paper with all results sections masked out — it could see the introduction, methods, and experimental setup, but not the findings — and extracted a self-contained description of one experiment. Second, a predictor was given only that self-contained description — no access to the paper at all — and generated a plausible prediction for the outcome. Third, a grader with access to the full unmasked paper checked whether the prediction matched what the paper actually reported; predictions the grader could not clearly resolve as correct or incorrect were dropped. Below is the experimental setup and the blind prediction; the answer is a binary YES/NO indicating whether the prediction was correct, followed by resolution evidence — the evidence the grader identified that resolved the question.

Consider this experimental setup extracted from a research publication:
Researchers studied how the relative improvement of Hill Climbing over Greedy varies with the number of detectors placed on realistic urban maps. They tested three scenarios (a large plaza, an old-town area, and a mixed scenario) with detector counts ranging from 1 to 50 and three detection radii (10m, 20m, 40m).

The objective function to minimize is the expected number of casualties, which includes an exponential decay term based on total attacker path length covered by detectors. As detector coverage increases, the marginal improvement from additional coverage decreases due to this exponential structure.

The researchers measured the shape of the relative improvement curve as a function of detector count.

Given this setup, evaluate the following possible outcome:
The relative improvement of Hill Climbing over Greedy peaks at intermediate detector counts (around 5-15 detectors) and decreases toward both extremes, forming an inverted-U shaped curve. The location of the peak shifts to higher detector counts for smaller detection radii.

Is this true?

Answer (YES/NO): YES